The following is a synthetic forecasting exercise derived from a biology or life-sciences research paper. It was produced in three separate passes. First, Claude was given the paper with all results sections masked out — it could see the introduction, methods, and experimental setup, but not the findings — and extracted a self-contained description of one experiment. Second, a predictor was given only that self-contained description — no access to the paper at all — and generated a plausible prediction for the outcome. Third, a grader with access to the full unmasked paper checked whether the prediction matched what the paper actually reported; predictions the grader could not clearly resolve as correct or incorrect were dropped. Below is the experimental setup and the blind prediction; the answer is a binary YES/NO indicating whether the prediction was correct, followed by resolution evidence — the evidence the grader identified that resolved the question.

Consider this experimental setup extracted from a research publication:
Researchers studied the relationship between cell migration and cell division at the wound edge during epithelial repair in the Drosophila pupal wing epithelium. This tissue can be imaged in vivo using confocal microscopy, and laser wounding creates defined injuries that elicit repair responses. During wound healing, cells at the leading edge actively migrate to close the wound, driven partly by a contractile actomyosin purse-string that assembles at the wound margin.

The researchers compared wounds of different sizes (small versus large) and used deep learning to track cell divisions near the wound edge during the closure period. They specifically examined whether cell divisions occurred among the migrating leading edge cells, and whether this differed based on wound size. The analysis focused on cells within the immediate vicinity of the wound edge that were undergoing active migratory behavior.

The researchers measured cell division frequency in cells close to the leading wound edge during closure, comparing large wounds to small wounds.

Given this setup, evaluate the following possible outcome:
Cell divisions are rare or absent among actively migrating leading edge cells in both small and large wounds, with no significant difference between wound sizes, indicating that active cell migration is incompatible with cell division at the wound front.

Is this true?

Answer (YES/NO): NO